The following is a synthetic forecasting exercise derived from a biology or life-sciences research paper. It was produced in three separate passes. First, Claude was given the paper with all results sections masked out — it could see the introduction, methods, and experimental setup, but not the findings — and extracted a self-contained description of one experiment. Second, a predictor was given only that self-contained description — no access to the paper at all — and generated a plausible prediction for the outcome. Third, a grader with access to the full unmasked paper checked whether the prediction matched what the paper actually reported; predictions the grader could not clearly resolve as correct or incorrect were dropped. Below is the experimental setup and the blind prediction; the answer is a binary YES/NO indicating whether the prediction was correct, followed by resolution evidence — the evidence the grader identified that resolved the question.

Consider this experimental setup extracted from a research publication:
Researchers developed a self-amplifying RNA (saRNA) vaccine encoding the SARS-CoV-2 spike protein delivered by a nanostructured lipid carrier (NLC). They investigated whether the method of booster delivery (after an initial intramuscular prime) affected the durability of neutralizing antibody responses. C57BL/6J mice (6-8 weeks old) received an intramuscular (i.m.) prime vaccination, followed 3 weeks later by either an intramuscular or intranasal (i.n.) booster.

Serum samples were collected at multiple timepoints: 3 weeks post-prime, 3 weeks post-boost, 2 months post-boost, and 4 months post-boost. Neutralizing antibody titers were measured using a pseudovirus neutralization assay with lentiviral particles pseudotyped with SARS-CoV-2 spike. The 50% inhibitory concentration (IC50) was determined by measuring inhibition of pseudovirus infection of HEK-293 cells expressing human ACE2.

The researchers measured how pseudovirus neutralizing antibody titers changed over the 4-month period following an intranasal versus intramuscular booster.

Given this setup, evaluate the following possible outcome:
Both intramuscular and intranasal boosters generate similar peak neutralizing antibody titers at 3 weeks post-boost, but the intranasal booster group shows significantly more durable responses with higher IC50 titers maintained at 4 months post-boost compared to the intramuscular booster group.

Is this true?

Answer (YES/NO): NO